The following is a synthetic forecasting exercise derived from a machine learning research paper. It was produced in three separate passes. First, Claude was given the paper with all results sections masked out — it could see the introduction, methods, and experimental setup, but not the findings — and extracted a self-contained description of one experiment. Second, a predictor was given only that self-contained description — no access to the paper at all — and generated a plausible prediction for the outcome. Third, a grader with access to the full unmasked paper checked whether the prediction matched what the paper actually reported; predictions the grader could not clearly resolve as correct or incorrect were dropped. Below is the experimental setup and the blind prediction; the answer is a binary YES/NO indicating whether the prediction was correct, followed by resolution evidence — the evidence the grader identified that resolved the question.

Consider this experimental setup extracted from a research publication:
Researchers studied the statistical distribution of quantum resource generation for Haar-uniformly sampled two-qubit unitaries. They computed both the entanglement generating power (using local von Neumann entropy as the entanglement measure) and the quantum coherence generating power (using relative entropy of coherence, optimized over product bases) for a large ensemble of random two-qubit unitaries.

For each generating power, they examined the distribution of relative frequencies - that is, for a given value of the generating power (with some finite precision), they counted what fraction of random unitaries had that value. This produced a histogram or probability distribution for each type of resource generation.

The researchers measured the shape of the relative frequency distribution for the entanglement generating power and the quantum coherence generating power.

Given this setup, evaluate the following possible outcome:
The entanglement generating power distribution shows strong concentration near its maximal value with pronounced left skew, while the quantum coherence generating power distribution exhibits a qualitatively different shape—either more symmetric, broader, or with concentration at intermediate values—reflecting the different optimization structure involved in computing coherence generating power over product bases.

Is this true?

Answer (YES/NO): NO